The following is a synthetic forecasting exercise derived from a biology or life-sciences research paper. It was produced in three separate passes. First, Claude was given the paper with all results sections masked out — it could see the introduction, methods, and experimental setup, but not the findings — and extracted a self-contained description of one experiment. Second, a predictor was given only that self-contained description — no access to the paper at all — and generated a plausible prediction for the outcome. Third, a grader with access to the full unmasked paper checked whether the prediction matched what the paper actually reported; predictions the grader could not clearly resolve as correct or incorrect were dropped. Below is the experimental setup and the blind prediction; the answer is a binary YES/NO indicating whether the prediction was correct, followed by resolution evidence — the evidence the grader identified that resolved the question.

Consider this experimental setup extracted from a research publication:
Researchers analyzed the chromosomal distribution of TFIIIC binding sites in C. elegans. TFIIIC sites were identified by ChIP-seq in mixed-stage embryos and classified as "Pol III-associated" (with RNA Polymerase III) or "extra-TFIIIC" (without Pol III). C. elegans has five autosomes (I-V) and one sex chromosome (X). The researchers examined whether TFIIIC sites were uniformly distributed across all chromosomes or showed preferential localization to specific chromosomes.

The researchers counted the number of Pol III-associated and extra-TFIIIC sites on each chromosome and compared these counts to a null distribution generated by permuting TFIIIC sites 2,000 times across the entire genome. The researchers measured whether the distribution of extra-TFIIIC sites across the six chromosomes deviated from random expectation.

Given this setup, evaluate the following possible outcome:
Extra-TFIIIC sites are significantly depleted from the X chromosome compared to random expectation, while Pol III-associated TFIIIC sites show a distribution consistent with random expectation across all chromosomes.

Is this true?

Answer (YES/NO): NO